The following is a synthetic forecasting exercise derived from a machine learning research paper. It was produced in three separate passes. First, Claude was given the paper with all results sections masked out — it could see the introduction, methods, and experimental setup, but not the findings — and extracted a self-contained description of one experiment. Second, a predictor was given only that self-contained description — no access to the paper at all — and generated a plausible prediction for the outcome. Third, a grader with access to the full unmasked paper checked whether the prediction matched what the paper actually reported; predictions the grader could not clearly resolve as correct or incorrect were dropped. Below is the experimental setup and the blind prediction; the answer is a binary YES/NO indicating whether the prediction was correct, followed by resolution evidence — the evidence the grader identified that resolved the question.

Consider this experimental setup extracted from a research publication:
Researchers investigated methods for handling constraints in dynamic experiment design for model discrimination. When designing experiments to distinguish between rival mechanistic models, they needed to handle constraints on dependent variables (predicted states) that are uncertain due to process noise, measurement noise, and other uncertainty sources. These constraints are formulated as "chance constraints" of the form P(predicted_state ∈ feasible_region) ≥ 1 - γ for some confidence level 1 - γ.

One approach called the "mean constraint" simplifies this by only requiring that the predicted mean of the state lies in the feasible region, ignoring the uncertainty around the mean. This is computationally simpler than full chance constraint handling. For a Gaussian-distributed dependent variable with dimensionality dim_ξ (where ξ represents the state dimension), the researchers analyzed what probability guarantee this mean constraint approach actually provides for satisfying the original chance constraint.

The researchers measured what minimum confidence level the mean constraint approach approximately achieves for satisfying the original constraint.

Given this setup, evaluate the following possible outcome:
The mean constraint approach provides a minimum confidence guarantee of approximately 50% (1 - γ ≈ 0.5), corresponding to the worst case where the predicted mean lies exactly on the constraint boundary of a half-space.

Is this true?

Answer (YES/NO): NO